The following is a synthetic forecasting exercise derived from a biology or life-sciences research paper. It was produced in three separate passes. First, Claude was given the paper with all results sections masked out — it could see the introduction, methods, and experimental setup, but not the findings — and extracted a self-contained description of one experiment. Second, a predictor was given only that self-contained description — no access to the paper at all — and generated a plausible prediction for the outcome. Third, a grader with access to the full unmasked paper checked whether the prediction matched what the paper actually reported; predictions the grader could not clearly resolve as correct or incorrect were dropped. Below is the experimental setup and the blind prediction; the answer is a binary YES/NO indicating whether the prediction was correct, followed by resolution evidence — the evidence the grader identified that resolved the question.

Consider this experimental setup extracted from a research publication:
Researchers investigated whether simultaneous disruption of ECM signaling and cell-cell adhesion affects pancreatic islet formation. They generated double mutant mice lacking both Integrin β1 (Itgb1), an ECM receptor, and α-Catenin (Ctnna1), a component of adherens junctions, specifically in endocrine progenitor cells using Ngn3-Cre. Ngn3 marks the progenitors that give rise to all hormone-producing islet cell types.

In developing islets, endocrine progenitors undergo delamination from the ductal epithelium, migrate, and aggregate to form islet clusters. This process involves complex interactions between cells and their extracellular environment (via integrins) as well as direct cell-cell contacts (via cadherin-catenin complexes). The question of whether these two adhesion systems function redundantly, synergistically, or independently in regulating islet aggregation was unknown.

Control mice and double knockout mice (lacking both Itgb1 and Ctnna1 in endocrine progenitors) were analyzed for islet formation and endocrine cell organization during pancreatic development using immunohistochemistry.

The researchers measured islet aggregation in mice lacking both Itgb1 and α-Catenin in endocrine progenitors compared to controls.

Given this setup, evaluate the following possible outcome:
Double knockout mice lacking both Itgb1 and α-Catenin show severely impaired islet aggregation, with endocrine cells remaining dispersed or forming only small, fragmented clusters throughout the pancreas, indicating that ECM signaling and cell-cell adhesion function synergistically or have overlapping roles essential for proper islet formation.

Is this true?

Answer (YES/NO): YES